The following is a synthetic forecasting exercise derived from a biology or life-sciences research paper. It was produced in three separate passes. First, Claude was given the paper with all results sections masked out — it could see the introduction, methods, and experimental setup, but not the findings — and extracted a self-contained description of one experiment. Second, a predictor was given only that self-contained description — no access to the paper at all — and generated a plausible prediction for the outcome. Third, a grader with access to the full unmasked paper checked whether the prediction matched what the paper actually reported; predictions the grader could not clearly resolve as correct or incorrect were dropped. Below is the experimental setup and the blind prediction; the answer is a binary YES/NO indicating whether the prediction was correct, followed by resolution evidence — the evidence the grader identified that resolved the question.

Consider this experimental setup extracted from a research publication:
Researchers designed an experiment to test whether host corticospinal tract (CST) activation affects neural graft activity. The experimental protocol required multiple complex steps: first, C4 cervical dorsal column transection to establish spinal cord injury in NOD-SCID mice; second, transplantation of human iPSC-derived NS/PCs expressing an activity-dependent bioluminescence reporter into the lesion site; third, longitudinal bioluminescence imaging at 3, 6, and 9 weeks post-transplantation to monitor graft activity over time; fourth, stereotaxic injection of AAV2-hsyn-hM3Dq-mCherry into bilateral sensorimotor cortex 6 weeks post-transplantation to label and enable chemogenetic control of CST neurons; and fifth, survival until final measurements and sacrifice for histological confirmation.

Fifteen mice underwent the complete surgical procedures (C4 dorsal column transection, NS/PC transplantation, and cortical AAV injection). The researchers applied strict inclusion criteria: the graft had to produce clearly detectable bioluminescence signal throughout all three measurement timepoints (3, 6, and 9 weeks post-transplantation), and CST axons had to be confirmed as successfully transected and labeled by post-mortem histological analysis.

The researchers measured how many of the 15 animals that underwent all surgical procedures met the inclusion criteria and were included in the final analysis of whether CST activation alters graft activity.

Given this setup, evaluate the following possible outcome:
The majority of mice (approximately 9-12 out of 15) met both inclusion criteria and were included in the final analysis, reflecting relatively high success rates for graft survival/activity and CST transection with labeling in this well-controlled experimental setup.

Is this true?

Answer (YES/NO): YES